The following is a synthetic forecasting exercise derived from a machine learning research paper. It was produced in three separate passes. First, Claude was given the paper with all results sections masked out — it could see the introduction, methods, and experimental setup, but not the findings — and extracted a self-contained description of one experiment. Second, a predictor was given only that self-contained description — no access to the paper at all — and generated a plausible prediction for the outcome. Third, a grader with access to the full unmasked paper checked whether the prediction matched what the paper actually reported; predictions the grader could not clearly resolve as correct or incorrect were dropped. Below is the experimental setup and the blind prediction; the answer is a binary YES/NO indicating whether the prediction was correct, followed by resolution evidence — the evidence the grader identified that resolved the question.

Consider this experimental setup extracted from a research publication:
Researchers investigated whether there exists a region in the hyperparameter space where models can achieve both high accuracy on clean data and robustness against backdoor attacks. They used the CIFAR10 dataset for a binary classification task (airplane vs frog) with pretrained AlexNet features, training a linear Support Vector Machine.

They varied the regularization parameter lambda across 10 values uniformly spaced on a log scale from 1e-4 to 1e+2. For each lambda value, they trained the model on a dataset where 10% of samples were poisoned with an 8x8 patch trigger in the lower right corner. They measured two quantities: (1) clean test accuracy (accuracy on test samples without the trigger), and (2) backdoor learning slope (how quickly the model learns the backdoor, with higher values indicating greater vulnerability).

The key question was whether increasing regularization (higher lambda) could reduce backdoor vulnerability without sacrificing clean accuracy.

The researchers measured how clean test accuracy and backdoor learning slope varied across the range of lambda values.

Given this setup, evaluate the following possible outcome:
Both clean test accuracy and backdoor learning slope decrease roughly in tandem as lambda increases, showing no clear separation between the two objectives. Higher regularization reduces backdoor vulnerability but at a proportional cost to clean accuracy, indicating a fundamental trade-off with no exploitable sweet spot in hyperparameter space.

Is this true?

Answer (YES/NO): NO